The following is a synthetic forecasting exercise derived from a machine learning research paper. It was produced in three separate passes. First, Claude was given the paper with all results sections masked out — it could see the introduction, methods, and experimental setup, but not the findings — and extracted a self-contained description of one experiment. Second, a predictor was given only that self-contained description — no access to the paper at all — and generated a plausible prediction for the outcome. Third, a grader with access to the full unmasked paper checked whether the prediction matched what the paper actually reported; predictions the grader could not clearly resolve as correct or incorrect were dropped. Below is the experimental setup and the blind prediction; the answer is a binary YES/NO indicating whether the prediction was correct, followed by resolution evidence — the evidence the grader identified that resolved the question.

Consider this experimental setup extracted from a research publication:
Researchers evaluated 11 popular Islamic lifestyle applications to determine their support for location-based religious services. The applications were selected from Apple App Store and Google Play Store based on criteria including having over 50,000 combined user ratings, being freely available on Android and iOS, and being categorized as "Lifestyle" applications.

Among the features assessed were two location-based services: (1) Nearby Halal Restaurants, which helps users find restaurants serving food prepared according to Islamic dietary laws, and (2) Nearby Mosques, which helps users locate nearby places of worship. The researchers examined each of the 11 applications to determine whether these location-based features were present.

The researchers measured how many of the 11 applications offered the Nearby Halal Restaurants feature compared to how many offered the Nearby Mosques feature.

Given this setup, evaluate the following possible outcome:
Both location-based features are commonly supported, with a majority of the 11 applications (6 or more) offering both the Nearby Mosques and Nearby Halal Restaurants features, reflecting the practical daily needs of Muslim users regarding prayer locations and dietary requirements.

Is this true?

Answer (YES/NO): NO